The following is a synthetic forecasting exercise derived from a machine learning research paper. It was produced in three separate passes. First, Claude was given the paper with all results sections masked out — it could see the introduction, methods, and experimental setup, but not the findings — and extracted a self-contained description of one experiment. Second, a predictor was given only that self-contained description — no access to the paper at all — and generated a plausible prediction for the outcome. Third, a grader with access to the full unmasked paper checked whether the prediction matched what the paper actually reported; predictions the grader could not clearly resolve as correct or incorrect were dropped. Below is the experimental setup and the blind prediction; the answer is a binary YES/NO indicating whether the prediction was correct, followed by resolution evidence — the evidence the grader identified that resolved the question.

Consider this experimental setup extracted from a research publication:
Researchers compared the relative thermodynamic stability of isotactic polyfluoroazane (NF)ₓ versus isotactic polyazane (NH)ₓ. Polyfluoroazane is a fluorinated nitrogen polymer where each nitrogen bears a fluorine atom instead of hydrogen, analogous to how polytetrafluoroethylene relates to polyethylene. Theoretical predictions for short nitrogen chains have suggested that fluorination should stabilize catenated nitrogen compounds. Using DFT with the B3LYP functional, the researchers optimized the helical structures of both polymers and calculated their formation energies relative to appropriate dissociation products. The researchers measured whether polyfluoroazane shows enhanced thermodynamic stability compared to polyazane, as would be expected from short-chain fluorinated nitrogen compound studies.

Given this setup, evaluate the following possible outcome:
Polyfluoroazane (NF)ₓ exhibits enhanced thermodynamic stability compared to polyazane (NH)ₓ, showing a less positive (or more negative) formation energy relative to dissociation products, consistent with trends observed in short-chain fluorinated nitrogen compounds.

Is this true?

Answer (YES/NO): NO